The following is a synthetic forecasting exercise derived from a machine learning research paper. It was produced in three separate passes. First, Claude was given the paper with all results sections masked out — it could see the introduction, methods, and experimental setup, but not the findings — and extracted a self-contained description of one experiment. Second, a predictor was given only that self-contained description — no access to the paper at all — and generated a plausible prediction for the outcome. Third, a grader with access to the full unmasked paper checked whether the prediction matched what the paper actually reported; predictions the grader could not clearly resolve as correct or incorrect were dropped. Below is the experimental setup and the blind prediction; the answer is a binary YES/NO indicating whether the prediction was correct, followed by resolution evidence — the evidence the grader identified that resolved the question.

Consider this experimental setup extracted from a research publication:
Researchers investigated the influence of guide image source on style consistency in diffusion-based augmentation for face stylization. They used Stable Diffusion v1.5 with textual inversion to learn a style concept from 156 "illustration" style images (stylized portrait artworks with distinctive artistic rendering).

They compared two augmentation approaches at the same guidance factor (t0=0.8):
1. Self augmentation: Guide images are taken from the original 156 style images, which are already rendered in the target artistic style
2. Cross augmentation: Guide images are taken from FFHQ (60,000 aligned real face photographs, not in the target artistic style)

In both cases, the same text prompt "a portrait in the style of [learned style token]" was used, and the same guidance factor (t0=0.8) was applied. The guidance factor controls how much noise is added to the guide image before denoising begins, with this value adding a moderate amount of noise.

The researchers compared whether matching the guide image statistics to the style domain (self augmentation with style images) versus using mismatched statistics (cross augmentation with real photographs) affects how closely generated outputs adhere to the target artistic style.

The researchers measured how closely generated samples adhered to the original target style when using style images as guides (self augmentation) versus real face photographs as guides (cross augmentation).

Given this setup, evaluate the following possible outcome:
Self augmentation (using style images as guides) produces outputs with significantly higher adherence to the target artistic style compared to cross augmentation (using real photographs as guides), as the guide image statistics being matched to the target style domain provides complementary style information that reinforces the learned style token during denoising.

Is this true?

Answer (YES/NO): YES